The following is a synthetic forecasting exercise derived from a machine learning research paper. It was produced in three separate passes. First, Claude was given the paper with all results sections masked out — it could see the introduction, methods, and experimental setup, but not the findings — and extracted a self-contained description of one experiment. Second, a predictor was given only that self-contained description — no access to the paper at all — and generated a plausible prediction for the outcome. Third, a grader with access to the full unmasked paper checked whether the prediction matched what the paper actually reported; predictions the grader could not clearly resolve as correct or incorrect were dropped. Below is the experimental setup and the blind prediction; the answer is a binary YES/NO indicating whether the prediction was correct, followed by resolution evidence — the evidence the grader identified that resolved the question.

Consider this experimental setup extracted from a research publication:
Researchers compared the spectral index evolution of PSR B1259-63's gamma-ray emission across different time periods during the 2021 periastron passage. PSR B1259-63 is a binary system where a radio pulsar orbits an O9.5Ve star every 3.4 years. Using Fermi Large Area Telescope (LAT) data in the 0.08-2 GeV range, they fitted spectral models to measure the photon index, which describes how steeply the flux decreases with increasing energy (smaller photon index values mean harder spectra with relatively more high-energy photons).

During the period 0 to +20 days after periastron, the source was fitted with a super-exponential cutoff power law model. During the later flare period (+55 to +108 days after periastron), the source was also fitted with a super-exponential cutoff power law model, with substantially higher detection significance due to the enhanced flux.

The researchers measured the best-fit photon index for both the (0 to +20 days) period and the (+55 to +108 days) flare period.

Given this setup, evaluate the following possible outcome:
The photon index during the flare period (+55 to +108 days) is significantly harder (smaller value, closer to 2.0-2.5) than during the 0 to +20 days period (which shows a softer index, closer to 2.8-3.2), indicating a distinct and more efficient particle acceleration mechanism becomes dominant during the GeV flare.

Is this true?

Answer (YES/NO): NO